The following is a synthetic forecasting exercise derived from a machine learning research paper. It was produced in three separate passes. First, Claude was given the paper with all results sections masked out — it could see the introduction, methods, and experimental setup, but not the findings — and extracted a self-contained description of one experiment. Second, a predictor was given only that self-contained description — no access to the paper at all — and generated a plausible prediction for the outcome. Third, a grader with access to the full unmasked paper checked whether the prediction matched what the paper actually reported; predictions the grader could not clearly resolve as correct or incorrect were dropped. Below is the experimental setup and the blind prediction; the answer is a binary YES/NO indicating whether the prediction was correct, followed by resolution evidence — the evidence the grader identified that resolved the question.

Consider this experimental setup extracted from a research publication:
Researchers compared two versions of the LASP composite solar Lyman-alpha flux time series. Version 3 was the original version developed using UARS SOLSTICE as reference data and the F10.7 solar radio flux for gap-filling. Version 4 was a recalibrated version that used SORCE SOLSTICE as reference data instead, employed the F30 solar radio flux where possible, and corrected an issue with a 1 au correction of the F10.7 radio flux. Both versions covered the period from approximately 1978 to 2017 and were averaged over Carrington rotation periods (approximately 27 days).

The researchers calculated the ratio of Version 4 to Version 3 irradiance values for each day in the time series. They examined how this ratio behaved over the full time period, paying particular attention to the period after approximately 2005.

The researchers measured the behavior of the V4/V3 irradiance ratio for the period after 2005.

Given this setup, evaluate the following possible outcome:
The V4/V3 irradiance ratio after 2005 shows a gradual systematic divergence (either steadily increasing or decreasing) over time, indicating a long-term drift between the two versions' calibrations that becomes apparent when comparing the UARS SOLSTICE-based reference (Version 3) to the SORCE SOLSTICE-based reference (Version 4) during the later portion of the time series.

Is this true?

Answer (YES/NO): NO